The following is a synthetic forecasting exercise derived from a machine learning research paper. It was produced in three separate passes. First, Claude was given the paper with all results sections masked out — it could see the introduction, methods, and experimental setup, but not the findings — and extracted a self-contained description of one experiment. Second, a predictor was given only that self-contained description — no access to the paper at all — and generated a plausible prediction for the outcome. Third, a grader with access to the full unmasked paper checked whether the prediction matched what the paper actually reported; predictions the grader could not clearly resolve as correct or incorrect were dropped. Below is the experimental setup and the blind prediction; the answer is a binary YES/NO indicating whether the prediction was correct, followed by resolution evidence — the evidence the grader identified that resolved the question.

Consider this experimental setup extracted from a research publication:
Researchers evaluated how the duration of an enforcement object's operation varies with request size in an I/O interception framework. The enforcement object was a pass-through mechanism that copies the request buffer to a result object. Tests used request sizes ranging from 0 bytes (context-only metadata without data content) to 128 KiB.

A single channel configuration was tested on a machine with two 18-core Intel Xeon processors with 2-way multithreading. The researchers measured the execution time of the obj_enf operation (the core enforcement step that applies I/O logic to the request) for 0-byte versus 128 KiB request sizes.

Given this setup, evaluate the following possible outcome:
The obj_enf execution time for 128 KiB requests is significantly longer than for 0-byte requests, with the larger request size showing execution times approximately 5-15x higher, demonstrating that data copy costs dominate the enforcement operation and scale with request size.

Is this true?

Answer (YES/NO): NO